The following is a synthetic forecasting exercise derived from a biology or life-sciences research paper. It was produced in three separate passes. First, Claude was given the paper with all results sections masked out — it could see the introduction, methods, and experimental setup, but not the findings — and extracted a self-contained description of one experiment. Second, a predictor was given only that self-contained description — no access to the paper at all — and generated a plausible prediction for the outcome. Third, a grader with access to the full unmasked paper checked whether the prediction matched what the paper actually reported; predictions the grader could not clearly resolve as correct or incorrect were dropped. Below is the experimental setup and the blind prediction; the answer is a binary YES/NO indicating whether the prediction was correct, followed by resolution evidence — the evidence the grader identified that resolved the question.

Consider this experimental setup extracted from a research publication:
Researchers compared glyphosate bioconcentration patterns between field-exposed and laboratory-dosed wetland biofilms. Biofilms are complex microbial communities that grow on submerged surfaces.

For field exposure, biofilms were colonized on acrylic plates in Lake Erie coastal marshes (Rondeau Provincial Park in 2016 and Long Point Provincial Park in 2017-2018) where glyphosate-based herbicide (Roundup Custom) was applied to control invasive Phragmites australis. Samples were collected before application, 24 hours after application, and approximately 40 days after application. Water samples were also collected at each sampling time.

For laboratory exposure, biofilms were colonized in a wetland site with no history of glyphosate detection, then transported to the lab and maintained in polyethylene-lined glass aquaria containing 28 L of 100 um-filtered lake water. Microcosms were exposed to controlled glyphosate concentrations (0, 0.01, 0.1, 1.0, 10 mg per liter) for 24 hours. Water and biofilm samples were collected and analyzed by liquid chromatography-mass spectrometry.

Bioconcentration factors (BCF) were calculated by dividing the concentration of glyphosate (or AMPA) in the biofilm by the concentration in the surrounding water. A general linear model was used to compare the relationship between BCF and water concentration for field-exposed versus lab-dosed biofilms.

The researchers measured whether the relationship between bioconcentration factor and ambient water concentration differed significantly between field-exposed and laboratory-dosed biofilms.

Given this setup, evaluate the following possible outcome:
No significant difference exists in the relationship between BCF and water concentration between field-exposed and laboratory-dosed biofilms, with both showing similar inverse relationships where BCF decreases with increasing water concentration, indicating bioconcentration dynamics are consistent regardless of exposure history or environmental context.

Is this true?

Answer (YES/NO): YES